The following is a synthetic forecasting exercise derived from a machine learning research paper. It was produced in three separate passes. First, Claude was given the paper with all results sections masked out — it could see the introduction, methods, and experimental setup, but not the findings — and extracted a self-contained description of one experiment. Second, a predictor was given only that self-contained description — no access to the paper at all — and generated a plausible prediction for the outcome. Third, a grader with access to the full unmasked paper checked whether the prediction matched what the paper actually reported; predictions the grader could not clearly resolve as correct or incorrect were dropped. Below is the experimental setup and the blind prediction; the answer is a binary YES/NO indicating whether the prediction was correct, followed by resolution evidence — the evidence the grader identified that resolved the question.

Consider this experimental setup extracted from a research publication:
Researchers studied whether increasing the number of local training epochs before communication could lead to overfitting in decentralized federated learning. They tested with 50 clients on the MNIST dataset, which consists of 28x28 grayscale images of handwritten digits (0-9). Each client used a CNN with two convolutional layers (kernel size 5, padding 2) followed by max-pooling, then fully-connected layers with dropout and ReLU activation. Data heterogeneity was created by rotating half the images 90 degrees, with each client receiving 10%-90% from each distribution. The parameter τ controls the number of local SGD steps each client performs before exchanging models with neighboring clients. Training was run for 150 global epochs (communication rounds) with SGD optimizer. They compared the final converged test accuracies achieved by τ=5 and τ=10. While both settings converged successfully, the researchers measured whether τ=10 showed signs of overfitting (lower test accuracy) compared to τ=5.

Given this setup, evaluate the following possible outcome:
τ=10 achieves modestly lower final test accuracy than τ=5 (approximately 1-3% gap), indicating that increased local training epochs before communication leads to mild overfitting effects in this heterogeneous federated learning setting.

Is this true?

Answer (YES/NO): NO